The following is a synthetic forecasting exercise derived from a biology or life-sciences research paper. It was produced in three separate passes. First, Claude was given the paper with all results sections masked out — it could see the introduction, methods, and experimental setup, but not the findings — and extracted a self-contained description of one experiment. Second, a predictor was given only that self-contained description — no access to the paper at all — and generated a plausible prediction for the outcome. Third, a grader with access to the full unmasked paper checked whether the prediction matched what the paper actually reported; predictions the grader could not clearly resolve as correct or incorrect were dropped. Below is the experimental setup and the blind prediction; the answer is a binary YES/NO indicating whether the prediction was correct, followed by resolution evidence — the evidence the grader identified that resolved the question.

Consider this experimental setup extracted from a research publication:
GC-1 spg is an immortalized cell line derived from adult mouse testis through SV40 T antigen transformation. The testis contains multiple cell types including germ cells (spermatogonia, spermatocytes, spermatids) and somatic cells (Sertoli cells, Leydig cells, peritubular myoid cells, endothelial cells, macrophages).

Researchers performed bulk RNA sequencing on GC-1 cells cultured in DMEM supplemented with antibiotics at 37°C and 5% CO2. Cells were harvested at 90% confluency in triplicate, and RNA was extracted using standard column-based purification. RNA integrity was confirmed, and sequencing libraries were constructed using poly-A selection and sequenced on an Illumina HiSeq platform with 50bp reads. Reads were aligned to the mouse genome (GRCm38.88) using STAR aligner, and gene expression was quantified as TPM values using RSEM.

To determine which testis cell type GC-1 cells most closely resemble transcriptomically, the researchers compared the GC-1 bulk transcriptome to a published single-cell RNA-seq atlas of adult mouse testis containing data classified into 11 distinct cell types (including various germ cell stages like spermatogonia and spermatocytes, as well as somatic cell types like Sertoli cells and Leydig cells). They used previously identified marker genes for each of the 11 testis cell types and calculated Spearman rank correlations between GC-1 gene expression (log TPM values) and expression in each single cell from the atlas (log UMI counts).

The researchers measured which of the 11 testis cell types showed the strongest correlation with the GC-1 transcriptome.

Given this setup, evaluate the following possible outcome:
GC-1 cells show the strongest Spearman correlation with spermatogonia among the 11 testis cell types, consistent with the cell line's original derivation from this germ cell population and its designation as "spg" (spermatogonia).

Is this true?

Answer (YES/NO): NO